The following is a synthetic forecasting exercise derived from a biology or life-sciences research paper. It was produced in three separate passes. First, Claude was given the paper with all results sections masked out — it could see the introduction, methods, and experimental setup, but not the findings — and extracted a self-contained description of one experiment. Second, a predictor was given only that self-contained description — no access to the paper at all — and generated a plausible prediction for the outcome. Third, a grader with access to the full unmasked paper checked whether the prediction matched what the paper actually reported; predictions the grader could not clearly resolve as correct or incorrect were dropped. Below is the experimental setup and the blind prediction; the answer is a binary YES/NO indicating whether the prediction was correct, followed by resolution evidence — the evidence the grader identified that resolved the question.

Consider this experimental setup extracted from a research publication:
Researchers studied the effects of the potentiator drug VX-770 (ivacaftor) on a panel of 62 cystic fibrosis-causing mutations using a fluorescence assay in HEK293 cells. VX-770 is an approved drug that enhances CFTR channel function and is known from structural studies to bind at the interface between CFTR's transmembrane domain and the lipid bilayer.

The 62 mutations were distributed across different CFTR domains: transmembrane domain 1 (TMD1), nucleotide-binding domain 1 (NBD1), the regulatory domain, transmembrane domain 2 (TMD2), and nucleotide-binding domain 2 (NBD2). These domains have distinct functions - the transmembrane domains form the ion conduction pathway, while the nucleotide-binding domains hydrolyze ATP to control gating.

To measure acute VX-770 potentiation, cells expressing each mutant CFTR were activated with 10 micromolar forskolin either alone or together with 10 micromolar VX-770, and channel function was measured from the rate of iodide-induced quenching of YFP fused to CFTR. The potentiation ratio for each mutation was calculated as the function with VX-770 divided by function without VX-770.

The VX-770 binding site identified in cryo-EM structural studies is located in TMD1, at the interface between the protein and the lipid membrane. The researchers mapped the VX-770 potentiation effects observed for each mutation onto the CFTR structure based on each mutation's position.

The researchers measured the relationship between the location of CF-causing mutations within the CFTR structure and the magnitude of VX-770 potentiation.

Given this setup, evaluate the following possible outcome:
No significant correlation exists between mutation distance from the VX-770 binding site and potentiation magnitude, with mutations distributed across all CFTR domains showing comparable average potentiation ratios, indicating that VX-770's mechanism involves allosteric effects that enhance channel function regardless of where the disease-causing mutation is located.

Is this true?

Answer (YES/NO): NO